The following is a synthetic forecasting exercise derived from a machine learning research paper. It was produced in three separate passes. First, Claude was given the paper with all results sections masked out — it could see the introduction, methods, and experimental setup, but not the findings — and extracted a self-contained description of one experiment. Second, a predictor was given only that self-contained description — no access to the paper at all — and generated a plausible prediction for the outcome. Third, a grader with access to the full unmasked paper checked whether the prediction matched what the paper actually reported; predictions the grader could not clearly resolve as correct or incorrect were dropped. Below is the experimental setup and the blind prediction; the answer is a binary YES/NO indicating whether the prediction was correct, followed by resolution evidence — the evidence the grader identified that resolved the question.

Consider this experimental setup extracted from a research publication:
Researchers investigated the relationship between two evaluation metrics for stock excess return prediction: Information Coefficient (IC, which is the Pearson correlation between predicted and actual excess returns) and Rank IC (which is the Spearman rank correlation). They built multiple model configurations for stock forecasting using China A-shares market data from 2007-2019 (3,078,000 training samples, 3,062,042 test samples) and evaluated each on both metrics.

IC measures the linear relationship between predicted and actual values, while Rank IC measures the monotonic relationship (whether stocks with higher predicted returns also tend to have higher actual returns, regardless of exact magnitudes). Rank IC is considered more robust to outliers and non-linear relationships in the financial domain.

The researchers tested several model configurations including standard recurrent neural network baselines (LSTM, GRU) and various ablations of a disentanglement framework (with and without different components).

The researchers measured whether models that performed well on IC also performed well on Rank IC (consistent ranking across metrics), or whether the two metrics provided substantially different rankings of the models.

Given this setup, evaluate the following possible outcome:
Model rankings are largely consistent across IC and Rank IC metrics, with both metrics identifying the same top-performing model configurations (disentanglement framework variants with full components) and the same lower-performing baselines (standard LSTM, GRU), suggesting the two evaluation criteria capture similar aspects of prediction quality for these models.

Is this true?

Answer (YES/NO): YES